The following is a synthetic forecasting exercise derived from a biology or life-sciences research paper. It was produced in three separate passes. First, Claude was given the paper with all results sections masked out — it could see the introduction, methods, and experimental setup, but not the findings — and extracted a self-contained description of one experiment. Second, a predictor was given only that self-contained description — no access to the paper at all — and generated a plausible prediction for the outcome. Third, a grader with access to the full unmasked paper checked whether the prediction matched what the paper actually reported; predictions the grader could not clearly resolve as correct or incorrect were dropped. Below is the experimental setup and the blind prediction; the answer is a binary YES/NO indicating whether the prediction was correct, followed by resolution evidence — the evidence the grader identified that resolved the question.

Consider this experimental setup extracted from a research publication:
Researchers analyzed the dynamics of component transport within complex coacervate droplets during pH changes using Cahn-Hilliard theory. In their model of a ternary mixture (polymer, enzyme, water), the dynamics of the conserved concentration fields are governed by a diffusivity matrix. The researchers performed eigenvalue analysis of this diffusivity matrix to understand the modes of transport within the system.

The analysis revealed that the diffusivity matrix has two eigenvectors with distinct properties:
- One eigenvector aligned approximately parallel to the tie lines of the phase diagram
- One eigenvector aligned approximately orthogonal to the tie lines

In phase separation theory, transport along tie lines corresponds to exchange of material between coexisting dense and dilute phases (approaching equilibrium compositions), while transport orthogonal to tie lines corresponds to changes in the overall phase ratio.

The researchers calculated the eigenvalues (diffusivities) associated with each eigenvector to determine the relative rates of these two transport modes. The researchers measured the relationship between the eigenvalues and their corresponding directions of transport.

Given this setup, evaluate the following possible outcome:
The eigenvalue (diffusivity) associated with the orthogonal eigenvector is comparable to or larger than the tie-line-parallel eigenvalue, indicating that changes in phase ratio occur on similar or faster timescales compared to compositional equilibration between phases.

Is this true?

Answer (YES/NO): YES